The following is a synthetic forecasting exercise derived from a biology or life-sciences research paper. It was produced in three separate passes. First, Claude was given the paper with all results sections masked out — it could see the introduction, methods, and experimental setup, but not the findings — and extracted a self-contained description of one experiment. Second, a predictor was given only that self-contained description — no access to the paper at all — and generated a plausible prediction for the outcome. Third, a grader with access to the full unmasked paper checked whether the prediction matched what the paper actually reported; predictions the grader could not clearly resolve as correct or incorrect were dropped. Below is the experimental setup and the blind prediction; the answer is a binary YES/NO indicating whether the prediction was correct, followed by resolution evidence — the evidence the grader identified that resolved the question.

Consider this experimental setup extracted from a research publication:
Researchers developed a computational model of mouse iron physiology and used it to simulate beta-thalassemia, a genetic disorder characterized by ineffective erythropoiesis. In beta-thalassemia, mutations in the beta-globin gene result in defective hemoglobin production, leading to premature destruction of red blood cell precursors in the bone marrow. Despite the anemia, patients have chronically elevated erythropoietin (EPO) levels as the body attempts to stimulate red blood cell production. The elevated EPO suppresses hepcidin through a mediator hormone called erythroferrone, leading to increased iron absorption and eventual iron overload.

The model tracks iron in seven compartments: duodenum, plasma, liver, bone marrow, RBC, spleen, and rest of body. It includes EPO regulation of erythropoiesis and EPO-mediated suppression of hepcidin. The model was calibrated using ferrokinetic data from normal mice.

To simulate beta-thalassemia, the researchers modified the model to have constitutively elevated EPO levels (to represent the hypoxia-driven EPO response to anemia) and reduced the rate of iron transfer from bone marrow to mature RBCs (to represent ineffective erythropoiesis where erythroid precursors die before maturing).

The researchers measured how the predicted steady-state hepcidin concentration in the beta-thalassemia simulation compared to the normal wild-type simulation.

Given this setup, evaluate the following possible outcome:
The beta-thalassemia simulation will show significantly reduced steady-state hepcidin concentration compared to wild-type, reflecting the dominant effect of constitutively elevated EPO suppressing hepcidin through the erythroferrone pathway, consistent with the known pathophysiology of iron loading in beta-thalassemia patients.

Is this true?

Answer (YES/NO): YES